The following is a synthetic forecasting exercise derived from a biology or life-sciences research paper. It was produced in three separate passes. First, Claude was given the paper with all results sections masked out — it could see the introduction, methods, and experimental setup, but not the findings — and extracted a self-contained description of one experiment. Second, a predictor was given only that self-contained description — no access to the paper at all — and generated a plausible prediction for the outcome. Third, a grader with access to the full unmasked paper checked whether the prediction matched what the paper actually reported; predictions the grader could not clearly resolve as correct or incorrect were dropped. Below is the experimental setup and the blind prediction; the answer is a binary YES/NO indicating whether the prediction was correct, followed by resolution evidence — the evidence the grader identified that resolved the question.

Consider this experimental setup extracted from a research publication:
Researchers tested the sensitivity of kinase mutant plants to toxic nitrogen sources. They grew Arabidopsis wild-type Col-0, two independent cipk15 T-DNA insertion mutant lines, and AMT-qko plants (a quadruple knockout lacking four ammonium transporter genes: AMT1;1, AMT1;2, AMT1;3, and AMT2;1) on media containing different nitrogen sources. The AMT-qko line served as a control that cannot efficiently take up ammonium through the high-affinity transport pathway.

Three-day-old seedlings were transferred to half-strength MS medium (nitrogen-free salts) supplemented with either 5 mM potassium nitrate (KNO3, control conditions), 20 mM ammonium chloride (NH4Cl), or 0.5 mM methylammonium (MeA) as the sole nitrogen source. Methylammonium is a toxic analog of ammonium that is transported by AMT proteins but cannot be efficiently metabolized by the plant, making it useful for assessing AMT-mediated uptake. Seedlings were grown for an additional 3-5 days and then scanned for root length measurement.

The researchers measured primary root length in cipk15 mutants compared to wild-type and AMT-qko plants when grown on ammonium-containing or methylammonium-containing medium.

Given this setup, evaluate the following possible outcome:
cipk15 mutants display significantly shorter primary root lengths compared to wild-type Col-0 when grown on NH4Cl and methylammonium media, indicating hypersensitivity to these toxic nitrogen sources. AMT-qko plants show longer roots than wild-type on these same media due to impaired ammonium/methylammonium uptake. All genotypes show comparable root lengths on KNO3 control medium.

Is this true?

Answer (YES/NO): YES